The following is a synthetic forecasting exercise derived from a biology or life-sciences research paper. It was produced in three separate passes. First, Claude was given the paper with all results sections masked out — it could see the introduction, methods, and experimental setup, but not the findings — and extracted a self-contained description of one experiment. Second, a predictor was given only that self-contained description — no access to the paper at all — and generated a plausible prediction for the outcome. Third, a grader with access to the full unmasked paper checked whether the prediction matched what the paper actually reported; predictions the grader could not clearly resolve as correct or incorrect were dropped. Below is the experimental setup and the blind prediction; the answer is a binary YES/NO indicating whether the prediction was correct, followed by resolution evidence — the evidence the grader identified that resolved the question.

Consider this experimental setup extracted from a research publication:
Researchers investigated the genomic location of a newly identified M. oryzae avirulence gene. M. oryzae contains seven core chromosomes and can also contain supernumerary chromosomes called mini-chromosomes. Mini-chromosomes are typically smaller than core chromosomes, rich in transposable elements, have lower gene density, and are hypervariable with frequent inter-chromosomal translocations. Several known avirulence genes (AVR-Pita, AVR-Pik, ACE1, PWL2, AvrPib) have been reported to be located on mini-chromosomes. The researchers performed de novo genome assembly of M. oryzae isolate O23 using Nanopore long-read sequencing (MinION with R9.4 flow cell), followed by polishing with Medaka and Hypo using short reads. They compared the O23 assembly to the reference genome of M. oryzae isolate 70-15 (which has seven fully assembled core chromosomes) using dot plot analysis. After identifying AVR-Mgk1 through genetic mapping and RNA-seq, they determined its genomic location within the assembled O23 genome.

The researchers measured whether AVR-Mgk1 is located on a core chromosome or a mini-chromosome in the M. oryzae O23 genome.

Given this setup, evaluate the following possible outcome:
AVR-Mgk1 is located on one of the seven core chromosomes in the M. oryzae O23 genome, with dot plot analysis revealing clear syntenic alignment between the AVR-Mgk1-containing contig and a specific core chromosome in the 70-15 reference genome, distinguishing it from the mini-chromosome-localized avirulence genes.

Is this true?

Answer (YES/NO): NO